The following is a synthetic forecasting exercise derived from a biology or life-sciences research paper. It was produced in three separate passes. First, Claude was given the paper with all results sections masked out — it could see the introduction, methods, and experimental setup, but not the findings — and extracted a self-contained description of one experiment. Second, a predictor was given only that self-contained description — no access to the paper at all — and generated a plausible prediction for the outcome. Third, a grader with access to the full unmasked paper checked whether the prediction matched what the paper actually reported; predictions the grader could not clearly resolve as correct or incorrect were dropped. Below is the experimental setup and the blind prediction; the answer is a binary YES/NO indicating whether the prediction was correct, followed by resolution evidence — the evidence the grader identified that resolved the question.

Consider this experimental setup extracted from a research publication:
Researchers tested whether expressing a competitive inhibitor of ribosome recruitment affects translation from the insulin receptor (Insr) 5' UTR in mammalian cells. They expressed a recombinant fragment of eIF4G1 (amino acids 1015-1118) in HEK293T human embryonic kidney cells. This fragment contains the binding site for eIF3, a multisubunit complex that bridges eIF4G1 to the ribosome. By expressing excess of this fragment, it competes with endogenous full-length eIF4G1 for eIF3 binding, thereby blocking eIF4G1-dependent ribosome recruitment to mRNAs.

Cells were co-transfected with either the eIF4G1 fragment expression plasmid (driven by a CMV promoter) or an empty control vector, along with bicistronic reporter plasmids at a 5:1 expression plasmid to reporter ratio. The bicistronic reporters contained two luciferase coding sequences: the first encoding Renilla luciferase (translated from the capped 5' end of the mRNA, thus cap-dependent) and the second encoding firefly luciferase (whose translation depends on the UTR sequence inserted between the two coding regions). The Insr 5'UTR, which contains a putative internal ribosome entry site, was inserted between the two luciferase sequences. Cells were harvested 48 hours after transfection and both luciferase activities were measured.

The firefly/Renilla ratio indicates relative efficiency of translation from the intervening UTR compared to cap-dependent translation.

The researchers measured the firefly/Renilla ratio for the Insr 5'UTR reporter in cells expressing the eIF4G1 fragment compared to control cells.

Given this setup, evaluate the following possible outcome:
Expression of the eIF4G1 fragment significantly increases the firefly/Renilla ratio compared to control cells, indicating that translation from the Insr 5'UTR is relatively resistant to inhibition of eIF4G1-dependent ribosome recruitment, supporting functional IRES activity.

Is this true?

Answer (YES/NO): YES